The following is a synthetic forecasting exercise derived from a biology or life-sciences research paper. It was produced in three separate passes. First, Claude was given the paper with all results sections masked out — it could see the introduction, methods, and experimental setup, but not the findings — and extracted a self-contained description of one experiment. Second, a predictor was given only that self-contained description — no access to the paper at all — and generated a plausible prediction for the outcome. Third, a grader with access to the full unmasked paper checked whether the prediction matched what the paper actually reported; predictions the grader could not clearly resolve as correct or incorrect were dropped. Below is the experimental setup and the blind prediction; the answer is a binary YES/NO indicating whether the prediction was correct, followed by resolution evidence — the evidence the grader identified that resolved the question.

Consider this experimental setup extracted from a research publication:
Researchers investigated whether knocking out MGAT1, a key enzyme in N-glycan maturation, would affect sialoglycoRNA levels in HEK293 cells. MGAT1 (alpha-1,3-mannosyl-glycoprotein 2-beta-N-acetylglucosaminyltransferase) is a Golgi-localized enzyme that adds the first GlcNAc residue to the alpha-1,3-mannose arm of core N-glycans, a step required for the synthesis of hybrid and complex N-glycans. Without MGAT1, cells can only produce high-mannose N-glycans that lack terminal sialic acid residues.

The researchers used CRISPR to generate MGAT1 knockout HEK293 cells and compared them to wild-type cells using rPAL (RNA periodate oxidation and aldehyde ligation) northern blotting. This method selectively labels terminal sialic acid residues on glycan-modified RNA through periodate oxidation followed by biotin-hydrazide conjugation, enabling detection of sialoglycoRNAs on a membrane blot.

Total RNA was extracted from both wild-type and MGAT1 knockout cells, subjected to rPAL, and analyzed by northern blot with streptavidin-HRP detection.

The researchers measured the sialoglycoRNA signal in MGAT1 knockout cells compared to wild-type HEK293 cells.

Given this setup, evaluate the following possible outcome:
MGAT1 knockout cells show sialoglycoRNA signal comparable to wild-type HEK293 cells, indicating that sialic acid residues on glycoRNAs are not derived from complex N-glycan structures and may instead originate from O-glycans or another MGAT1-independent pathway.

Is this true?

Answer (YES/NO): YES